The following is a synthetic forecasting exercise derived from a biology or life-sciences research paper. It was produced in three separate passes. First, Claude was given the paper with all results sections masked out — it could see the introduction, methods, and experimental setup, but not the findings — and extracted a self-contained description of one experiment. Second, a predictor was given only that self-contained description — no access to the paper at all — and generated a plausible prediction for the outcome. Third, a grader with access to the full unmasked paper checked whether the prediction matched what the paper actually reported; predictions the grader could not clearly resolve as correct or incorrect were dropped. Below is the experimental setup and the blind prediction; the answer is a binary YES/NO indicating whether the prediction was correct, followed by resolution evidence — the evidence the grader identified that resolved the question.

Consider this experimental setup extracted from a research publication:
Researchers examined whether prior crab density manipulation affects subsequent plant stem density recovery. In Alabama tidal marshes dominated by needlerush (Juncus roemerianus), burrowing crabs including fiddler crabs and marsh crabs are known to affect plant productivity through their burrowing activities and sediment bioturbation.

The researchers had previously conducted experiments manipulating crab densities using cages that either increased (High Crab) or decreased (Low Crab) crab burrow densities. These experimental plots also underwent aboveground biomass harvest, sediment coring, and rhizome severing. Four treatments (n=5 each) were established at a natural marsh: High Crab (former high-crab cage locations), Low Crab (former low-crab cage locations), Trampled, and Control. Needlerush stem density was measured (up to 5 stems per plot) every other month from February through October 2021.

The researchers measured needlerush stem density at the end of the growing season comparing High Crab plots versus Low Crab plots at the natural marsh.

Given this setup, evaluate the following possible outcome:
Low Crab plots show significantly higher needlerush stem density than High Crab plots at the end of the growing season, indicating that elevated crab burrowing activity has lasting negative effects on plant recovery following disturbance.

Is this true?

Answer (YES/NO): NO